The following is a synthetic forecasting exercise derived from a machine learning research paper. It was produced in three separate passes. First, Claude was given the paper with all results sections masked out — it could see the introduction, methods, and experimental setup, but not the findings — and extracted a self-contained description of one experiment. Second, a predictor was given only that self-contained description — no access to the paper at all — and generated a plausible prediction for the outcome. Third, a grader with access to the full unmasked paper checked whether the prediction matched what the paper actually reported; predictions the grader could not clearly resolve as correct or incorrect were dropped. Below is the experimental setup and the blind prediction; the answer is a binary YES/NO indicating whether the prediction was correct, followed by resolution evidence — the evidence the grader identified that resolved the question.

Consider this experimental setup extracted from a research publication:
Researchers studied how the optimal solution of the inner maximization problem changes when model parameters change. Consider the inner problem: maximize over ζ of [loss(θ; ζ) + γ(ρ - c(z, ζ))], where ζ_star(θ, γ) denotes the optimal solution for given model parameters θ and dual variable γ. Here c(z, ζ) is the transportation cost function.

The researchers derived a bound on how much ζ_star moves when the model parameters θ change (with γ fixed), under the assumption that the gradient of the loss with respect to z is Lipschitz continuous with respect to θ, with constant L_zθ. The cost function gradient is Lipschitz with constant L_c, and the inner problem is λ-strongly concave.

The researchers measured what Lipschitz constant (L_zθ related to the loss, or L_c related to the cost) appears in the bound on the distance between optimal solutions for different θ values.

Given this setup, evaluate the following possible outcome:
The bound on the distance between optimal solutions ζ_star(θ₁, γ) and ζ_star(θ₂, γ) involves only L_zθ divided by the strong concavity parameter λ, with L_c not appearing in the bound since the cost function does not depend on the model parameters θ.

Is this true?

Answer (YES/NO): YES